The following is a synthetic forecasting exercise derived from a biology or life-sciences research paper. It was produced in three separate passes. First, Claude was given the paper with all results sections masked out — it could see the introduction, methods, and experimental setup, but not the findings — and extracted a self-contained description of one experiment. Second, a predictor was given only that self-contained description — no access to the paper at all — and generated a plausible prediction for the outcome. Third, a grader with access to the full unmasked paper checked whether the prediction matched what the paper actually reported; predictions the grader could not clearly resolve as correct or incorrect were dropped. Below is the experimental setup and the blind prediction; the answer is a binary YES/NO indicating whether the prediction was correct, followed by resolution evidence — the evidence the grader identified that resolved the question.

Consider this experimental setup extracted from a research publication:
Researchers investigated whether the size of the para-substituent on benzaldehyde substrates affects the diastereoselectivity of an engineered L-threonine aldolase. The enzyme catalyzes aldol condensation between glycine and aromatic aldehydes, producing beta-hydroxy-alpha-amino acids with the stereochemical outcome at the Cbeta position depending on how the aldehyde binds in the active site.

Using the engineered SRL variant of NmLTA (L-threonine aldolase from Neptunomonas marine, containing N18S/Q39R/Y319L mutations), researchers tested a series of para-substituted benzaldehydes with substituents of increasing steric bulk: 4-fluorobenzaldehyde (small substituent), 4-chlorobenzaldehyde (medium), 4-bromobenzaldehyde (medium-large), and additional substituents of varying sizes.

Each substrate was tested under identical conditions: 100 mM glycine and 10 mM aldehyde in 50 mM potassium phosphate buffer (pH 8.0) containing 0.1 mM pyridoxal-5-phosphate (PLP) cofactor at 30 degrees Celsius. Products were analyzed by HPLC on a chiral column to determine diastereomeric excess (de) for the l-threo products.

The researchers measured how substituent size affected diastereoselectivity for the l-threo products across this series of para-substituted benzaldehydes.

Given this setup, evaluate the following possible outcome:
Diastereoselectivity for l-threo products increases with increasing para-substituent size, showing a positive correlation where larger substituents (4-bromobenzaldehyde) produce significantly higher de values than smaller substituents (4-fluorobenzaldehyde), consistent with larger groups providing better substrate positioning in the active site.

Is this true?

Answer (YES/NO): YES